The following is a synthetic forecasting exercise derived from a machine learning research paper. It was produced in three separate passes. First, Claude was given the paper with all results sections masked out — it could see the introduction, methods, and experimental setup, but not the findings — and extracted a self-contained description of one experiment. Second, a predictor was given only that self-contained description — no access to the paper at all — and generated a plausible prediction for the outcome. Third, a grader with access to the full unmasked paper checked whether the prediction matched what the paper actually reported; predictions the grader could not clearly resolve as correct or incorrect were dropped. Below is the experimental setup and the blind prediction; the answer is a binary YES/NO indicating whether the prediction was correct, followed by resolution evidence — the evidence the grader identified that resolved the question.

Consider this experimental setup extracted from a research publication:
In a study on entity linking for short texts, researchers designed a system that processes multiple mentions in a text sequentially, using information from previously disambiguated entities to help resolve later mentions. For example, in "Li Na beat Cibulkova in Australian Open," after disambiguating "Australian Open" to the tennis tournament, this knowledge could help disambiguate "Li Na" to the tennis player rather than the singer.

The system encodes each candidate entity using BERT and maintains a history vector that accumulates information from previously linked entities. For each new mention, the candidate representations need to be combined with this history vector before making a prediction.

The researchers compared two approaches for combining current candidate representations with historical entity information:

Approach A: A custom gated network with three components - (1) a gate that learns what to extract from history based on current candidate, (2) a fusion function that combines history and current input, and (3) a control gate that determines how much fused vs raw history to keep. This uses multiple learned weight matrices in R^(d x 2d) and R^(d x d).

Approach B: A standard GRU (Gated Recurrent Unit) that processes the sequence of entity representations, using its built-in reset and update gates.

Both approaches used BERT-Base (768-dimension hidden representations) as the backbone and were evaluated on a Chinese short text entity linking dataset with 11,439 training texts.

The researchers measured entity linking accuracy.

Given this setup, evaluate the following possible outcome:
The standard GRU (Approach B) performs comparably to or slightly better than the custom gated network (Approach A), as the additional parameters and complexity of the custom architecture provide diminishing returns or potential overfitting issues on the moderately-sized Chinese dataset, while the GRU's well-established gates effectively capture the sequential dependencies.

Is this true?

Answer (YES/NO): NO